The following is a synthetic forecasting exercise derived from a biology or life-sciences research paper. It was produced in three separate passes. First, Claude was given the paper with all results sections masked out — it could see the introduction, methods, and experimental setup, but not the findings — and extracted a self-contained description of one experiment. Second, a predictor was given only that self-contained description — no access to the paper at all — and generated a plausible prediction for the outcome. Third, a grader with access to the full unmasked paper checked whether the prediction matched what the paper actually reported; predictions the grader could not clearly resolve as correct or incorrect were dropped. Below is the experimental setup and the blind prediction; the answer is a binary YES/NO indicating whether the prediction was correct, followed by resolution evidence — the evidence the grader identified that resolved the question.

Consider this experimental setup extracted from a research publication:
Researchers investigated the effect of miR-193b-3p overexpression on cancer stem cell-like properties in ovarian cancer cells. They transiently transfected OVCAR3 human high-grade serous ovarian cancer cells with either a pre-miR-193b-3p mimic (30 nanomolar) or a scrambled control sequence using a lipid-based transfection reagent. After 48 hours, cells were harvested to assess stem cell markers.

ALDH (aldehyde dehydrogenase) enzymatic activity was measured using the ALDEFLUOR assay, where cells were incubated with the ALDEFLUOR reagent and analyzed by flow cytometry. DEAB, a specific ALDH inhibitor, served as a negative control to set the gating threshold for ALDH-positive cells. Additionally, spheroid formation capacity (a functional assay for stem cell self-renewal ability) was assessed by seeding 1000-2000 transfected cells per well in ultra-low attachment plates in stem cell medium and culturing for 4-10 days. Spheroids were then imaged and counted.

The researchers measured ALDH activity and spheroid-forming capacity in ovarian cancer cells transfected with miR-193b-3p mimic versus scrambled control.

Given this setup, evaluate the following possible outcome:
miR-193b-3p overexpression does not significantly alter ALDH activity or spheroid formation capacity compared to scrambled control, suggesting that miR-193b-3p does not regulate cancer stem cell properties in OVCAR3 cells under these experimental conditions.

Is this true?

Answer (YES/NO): NO